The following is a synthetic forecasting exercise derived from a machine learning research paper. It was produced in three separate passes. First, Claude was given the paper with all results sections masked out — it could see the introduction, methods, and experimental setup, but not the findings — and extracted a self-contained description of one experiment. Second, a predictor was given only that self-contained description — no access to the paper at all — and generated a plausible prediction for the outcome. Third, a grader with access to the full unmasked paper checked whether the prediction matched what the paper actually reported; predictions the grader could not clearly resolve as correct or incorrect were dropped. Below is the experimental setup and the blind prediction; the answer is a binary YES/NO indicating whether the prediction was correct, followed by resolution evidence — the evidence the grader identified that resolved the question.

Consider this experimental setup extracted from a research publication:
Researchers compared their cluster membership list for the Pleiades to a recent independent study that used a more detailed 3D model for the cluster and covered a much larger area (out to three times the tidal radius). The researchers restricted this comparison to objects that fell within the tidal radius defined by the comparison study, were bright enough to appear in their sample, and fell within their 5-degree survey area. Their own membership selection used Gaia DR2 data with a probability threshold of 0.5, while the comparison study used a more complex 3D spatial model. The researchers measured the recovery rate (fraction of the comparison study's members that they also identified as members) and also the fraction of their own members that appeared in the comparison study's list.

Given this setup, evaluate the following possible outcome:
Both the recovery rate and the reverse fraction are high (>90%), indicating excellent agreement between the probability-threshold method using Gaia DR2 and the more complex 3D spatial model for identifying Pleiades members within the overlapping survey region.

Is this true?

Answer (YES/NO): YES